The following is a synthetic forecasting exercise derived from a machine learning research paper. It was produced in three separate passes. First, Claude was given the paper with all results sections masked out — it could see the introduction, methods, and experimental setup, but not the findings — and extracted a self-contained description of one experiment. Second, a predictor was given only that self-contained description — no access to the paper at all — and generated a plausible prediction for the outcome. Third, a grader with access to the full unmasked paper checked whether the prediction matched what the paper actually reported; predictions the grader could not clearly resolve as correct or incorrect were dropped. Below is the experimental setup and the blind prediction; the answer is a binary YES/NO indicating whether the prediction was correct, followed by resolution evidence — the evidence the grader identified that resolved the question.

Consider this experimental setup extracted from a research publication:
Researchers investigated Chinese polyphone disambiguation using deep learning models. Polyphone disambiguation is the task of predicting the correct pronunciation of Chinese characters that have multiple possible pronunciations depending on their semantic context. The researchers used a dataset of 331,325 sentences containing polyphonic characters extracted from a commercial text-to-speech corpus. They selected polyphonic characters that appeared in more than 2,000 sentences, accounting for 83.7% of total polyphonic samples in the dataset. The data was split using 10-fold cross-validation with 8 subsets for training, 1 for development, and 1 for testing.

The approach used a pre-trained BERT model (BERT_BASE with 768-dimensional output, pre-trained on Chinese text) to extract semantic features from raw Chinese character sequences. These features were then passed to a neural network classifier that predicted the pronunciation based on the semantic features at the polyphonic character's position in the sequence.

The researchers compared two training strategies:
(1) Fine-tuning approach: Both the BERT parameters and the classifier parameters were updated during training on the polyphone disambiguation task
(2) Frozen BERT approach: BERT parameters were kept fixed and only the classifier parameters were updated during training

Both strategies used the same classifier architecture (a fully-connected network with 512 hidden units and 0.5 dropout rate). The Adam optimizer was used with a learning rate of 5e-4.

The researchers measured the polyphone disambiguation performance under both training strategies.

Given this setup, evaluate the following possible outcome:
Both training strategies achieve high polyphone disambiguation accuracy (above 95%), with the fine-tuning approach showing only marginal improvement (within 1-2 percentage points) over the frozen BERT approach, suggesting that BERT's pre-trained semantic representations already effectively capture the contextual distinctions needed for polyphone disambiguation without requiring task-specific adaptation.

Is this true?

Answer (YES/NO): NO